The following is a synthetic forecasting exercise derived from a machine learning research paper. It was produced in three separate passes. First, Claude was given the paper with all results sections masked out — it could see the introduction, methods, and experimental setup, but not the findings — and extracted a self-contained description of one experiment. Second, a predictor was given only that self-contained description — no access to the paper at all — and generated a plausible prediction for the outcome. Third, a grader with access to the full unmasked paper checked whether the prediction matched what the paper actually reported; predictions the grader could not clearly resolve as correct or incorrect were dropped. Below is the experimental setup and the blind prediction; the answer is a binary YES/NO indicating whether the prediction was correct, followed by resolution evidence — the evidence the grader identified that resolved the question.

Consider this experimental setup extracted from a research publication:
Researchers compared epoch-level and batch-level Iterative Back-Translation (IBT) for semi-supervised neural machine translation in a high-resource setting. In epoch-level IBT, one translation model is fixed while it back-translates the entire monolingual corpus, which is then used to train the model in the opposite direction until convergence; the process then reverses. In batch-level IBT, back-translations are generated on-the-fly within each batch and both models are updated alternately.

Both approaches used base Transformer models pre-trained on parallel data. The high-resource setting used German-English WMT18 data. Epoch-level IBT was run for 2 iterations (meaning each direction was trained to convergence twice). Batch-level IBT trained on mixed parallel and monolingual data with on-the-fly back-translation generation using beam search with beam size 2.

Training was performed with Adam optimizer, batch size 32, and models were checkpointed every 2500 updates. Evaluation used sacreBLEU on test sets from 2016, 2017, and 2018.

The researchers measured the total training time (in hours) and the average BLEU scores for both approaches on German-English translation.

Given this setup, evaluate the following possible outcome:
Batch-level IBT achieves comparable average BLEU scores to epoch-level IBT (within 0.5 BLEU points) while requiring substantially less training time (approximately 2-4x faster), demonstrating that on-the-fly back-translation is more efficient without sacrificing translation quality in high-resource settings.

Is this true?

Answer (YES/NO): NO